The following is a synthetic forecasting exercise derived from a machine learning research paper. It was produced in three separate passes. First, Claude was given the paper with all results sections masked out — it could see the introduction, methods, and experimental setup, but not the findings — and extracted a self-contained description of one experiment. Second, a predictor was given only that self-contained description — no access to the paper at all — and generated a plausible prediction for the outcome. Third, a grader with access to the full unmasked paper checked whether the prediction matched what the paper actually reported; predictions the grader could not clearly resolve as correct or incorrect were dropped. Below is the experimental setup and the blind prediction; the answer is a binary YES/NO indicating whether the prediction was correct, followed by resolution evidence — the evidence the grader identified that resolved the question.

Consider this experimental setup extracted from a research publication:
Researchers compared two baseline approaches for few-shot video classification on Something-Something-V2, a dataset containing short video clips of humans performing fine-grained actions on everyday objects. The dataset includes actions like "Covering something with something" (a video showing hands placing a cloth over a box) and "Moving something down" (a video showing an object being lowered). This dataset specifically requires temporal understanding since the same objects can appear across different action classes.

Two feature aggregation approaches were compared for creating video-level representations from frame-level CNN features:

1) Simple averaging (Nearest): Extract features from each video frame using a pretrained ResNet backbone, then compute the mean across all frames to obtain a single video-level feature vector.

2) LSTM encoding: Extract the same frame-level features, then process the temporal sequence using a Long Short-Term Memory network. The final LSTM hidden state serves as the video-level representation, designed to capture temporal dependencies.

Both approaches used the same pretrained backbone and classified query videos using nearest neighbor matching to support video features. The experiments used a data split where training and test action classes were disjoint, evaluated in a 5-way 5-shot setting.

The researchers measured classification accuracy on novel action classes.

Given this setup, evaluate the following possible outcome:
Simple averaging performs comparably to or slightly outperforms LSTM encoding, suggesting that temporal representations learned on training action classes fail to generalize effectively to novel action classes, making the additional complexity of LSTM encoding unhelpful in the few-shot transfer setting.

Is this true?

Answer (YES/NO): NO